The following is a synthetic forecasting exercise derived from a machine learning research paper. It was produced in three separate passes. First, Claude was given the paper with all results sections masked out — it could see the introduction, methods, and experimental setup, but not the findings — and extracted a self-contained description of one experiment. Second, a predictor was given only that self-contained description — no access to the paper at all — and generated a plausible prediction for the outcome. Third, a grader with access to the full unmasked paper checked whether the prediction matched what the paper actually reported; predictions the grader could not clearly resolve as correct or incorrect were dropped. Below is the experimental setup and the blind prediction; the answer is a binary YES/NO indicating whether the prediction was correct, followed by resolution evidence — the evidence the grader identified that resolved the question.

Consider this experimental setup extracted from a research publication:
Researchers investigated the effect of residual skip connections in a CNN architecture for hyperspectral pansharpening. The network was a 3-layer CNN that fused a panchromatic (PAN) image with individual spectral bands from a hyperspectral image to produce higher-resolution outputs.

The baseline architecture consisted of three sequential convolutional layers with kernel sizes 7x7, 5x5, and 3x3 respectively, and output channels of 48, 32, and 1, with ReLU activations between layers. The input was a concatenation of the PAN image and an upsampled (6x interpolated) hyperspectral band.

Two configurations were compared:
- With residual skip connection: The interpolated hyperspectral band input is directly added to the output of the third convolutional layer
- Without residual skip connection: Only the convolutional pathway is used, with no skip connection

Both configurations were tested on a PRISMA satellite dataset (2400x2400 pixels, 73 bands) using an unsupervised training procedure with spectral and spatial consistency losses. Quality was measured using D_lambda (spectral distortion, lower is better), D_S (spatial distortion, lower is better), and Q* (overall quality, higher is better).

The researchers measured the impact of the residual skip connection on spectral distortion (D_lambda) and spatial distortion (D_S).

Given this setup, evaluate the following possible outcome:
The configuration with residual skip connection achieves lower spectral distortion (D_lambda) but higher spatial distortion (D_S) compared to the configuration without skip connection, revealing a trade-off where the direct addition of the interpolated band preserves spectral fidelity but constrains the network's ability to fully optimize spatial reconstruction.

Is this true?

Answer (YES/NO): YES